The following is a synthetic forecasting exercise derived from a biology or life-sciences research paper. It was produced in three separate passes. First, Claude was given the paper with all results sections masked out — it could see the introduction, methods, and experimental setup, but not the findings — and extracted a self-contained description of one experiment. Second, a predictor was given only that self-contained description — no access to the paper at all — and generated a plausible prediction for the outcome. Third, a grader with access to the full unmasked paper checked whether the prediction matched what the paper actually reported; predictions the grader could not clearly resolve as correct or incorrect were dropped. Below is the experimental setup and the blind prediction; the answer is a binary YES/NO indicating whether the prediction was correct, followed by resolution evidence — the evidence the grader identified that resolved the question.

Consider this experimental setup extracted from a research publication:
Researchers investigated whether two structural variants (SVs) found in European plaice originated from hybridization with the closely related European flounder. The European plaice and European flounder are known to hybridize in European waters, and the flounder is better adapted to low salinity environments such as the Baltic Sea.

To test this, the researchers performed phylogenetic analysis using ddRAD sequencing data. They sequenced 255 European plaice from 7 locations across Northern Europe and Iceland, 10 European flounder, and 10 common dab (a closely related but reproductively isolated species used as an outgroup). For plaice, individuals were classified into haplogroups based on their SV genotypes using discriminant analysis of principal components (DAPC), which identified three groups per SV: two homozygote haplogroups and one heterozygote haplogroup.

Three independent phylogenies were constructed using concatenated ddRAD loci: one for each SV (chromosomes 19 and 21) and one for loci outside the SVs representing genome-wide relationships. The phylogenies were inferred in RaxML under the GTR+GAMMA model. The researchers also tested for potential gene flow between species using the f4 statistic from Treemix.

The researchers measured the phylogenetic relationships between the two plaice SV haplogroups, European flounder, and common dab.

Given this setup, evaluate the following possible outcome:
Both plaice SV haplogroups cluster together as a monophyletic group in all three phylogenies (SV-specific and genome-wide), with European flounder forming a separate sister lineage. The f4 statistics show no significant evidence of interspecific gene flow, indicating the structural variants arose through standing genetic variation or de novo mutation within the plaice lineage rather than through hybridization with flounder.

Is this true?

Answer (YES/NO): NO